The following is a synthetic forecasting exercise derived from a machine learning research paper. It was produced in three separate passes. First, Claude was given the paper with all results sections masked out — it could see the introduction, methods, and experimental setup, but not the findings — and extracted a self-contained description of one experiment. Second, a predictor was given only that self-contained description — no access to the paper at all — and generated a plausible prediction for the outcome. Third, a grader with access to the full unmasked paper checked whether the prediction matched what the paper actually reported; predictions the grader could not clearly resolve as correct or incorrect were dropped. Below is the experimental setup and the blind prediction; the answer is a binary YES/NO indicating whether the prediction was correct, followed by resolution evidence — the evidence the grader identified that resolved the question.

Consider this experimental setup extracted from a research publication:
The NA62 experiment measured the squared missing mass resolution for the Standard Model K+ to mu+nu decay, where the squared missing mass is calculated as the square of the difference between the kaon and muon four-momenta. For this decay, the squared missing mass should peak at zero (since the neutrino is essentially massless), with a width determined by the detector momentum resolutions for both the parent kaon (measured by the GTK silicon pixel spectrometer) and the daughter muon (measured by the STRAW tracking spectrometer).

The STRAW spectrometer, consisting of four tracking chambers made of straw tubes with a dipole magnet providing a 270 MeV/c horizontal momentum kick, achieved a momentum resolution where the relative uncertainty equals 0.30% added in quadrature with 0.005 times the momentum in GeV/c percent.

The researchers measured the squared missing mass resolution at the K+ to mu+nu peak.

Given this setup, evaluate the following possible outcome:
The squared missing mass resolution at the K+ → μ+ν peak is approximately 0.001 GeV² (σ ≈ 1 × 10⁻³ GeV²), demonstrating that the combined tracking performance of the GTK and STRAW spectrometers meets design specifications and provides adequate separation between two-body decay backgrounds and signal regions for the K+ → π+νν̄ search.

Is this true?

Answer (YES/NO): NO